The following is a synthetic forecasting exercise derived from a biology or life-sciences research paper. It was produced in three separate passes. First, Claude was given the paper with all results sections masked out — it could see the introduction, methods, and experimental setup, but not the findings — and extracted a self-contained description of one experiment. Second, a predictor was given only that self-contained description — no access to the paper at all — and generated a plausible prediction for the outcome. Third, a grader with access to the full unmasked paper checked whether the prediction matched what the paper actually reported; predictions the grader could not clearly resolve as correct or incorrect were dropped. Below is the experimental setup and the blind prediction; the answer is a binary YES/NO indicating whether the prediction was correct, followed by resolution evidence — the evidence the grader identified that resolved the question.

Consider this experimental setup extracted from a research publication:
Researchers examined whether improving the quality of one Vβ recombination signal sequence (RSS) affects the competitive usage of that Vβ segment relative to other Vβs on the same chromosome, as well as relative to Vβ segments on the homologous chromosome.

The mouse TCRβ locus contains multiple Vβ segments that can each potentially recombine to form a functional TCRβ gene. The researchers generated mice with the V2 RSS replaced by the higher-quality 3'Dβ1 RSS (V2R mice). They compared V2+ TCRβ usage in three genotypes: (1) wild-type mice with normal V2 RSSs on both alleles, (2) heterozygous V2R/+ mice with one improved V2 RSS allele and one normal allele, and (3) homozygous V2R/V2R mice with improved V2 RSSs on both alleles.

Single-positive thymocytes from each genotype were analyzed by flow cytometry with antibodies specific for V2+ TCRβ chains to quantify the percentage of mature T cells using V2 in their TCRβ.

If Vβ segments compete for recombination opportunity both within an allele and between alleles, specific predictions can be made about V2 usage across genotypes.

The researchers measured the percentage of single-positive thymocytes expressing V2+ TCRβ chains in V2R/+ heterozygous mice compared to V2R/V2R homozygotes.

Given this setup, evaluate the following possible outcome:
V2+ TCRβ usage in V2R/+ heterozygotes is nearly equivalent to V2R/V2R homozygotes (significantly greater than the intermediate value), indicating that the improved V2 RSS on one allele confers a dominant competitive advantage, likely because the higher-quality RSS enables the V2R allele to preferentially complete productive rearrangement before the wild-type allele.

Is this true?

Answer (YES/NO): NO